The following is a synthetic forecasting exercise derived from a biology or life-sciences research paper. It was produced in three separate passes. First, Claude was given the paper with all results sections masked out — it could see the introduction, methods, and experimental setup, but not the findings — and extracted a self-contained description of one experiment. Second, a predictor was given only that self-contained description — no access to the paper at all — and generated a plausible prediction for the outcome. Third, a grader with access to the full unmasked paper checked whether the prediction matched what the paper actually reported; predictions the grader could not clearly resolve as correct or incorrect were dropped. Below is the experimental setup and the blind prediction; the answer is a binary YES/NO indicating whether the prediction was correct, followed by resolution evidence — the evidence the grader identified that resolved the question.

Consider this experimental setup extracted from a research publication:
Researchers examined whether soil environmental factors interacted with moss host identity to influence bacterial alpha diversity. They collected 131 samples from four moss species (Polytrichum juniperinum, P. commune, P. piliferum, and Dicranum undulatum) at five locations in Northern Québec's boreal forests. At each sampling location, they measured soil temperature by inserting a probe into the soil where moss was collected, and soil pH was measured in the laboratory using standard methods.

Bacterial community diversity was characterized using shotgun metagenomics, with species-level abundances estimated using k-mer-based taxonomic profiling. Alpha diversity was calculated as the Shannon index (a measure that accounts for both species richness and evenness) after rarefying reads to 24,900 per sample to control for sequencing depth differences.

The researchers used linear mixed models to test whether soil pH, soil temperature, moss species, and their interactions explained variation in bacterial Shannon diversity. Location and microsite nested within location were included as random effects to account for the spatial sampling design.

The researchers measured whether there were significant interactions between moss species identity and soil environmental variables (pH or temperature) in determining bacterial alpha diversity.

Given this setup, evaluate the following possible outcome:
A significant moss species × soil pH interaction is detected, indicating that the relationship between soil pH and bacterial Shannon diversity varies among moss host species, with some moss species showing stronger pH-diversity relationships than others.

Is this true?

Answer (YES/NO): NO